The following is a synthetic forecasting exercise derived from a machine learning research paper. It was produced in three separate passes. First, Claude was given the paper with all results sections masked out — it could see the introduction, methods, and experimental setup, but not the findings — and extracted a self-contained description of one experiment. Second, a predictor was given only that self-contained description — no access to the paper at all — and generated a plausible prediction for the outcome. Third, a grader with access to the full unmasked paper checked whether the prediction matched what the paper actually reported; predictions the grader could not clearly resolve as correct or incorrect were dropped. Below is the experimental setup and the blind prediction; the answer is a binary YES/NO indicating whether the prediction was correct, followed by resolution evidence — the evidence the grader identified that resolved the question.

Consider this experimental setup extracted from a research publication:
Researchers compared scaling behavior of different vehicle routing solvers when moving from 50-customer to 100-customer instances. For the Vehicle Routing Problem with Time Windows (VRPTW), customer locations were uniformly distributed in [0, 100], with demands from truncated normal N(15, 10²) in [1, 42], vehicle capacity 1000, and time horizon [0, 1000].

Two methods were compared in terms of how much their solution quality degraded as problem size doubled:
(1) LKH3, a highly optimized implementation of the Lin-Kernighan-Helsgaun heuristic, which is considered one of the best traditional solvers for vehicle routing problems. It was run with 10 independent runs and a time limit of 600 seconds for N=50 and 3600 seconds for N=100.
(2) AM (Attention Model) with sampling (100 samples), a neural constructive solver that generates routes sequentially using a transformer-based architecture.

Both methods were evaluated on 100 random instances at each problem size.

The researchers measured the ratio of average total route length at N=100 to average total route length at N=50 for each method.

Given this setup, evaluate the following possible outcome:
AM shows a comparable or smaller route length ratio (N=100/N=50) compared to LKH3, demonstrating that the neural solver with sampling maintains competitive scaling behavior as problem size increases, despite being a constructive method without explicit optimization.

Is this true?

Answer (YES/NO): YES